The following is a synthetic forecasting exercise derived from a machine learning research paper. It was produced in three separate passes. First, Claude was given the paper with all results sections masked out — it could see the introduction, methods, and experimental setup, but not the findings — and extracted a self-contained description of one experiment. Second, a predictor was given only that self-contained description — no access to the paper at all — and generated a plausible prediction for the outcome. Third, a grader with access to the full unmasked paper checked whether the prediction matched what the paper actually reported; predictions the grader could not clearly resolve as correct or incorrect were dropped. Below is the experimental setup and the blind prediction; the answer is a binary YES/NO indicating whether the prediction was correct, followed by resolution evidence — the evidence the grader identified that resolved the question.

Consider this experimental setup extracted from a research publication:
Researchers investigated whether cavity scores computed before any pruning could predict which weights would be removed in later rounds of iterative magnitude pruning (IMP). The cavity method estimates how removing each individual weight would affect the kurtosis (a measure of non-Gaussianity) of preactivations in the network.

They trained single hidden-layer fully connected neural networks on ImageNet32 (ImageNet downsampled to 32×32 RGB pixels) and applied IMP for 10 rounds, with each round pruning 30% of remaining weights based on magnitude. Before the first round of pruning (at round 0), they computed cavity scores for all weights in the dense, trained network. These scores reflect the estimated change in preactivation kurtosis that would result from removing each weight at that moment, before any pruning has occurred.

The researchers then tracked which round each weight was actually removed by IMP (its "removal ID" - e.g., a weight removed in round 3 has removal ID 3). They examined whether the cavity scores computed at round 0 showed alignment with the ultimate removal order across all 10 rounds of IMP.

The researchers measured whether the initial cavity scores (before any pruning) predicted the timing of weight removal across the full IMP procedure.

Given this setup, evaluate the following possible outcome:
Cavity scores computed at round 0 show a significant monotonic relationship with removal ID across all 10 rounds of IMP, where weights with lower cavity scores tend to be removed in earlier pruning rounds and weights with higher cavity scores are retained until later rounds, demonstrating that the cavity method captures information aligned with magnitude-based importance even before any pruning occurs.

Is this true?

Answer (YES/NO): NO